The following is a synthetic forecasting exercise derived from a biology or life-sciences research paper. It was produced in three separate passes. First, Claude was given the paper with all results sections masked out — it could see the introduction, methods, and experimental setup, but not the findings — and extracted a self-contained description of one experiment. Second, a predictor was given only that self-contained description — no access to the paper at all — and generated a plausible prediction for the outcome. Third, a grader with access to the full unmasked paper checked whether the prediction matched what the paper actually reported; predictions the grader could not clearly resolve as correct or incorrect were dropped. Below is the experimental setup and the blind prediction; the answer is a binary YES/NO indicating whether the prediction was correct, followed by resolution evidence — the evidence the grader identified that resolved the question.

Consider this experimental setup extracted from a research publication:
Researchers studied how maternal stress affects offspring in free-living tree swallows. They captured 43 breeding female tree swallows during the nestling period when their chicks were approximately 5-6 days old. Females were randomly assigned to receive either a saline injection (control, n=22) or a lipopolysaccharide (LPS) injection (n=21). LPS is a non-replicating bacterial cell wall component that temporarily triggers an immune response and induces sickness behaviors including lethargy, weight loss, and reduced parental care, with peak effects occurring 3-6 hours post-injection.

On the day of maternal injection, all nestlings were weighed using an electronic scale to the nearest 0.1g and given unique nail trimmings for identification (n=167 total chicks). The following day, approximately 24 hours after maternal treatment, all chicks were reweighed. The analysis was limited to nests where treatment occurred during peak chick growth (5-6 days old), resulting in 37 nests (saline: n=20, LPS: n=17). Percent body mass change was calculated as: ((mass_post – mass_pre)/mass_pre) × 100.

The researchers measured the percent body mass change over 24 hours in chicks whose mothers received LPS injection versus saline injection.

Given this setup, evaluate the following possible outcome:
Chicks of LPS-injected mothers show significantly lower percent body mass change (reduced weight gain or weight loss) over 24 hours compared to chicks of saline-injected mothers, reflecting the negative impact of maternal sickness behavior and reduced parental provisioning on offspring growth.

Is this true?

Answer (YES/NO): YES